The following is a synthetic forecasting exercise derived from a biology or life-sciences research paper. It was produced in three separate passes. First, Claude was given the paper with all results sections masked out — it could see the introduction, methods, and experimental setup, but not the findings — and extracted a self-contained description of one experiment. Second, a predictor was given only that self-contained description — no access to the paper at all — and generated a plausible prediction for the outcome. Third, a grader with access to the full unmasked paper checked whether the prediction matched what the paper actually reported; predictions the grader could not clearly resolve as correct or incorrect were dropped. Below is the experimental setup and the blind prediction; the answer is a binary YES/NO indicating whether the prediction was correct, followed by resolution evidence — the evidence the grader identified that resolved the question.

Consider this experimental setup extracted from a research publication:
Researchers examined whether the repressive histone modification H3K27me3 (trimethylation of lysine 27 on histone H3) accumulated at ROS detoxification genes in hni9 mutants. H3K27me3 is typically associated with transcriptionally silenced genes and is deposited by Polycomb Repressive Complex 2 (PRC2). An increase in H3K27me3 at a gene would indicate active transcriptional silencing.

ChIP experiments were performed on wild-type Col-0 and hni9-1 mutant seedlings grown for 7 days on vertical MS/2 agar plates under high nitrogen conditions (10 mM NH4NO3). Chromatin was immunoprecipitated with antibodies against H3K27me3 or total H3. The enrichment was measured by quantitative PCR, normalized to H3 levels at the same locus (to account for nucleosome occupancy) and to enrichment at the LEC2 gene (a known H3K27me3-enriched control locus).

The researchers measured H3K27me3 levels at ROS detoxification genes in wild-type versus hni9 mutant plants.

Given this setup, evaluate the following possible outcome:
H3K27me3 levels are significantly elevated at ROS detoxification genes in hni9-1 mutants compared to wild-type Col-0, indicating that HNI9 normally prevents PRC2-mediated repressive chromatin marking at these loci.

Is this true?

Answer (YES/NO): NO